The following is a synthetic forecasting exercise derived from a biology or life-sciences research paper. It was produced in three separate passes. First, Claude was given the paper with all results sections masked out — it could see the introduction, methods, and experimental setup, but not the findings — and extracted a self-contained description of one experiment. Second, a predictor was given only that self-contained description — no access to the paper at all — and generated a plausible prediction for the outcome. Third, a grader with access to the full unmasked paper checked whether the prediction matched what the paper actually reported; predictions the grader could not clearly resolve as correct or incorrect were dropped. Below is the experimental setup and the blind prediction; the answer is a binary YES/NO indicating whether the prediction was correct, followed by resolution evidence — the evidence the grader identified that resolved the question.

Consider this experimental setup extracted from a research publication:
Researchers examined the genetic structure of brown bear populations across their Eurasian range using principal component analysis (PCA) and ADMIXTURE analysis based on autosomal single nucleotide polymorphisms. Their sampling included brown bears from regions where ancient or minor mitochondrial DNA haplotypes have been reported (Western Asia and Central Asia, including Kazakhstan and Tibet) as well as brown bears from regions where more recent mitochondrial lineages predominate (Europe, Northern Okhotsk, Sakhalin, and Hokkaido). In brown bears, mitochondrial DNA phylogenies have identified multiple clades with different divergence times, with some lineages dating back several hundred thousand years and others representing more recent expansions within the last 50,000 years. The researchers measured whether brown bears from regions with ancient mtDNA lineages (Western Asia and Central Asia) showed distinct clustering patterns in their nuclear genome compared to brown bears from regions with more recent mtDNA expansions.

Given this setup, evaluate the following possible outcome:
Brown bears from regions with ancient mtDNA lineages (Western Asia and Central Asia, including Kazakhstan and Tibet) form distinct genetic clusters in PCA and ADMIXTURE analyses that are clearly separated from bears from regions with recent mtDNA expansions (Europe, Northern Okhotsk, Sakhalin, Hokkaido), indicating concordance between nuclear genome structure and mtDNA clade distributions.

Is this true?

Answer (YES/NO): NO